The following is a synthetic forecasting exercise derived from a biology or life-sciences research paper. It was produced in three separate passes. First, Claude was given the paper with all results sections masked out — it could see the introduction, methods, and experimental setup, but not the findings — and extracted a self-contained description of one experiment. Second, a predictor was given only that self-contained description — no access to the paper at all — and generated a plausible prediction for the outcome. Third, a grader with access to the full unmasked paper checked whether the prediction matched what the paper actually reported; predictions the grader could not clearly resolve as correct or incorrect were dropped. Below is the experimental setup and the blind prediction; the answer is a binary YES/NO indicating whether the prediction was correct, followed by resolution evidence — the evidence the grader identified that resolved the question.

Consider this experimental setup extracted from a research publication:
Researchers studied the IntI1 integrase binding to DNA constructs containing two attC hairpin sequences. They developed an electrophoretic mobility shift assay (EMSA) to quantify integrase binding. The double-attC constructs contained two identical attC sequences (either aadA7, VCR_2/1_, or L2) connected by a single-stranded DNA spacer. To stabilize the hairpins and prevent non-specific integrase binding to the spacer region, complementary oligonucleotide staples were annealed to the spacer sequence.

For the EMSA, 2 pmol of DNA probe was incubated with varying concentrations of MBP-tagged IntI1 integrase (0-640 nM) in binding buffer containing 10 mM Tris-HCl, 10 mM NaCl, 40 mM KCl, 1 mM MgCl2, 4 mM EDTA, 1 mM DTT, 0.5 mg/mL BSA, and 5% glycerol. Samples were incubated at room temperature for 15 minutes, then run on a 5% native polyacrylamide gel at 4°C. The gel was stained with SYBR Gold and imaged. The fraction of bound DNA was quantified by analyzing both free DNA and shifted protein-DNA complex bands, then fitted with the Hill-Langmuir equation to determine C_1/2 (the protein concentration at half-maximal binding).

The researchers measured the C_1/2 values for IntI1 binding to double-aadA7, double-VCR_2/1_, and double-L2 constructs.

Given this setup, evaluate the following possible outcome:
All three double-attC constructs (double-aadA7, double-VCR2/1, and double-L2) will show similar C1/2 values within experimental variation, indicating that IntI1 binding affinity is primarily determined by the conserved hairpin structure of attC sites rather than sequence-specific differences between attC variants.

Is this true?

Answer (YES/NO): NO